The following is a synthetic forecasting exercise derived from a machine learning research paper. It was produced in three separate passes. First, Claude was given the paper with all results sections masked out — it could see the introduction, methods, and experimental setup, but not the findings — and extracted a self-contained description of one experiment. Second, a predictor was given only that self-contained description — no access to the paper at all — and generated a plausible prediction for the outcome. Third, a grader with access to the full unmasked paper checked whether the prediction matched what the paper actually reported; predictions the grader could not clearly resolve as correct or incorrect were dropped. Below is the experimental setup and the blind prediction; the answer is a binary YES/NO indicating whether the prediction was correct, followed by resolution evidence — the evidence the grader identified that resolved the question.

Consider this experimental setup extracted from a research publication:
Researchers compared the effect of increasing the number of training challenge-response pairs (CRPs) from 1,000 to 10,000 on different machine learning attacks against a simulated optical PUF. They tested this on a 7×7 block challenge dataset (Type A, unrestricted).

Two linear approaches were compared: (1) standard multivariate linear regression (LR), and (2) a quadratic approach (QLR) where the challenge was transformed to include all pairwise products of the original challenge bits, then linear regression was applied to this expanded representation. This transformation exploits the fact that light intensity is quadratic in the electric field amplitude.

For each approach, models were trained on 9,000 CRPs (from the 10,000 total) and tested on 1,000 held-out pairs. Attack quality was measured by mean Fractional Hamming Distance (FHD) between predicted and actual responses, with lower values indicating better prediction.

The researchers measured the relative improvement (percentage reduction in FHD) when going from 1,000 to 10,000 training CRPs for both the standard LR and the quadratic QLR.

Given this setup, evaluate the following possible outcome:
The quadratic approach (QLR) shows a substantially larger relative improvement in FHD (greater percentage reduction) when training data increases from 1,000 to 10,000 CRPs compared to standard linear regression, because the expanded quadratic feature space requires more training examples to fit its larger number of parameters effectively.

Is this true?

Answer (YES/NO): YES